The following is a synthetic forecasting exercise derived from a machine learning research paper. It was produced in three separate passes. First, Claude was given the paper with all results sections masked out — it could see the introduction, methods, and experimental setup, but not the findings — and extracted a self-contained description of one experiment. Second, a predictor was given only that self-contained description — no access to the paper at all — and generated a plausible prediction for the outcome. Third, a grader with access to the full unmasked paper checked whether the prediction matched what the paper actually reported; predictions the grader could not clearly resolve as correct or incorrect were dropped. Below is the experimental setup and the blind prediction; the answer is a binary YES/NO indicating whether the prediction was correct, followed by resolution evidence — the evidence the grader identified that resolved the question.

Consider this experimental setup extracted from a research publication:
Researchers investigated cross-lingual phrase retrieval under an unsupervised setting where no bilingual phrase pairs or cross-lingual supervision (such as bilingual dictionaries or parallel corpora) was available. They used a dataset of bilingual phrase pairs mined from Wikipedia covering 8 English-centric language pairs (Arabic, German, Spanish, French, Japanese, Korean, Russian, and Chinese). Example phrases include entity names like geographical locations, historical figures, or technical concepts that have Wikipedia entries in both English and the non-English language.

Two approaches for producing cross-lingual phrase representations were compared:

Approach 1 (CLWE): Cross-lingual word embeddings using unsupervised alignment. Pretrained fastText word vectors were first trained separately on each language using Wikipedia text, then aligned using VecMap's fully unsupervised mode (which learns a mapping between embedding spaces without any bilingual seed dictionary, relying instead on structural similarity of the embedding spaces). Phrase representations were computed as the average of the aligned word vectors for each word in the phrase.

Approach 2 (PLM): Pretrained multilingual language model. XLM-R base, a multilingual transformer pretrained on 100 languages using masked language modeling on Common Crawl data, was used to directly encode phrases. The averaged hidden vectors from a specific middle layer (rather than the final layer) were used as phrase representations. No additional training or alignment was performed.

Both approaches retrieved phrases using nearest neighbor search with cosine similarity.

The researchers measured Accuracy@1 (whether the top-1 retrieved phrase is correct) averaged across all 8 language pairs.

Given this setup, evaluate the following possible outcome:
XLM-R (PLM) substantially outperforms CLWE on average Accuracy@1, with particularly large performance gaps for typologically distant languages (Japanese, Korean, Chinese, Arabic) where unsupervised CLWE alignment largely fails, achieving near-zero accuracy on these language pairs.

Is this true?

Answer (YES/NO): NO